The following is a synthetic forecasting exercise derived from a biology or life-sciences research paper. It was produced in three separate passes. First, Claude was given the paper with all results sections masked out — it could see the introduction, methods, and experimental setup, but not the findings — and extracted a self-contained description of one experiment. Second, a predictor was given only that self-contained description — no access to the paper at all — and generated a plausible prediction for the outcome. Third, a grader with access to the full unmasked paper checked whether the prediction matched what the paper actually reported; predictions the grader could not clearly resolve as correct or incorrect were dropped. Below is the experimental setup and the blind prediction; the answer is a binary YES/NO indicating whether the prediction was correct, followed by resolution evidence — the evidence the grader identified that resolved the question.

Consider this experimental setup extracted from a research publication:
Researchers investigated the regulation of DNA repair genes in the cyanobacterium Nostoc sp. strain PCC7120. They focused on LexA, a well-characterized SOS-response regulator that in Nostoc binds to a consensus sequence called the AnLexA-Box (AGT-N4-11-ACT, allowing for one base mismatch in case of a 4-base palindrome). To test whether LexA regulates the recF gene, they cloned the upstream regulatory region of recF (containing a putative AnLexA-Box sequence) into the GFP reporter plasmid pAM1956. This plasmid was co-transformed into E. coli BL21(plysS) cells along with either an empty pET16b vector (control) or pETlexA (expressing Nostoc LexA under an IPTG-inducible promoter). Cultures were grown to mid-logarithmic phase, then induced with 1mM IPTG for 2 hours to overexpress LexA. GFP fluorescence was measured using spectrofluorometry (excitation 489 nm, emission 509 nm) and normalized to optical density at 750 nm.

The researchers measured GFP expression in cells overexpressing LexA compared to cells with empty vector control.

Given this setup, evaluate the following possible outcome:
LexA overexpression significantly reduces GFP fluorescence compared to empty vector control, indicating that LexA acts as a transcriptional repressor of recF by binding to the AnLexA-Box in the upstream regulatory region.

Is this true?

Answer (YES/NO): YES